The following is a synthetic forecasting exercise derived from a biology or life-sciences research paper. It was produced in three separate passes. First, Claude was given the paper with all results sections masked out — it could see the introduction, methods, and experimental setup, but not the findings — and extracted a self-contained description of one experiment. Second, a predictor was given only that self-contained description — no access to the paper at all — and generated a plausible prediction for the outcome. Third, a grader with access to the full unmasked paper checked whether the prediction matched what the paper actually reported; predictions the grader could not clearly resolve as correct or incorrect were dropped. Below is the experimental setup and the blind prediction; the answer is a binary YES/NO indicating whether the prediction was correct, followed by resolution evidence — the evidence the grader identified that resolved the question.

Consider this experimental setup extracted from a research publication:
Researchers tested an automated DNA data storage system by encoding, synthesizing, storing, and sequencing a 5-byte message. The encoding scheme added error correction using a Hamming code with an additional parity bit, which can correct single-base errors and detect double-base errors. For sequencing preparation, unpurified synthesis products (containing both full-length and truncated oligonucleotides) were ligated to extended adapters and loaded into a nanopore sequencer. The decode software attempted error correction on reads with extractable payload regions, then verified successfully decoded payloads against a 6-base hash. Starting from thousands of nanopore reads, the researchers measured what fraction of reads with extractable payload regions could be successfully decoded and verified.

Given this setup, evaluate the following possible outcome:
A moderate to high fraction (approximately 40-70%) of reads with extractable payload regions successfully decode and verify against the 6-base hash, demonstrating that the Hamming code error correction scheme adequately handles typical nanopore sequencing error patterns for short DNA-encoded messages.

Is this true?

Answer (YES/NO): NO